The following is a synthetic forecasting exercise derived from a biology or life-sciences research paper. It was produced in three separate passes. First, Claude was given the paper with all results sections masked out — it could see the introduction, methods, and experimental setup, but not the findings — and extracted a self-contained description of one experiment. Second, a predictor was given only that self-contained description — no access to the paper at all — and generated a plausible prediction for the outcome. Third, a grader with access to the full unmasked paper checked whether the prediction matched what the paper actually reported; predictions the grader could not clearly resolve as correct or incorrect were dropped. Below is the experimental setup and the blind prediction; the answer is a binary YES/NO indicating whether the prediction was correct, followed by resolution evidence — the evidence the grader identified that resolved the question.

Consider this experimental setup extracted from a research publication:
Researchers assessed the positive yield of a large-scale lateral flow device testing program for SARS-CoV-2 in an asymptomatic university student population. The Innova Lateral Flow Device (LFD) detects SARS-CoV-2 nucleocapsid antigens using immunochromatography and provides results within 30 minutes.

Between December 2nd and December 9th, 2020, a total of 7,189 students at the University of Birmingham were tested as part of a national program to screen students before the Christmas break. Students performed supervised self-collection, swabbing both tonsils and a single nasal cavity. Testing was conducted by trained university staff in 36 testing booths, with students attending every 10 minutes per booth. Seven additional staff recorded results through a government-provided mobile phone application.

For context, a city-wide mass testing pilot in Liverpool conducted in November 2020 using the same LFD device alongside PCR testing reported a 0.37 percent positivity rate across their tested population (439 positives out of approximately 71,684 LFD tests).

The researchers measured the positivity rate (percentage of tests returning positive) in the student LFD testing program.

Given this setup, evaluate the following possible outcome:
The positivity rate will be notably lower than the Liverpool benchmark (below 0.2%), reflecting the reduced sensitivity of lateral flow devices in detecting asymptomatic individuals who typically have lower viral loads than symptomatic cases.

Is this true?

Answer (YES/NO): YES